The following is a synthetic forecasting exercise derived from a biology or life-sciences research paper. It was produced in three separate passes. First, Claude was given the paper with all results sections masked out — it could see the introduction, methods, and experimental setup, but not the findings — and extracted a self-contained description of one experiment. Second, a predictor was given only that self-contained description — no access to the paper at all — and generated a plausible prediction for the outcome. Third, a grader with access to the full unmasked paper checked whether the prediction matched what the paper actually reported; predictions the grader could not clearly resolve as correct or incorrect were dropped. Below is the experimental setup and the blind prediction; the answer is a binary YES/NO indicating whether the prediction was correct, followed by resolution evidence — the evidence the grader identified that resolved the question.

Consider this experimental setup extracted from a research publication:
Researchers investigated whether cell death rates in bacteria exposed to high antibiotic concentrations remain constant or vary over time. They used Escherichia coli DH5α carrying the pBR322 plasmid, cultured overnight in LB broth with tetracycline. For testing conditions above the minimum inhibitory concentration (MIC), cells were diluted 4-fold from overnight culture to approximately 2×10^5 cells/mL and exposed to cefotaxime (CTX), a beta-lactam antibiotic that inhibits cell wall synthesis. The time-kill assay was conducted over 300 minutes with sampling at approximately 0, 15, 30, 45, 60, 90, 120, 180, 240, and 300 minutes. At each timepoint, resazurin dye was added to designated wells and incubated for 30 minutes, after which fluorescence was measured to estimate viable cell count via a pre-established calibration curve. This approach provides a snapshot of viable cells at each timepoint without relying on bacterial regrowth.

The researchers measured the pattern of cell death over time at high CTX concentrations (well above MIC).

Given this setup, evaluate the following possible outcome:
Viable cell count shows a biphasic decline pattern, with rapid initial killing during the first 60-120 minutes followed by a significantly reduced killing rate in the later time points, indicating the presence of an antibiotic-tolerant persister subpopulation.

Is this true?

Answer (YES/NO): NO